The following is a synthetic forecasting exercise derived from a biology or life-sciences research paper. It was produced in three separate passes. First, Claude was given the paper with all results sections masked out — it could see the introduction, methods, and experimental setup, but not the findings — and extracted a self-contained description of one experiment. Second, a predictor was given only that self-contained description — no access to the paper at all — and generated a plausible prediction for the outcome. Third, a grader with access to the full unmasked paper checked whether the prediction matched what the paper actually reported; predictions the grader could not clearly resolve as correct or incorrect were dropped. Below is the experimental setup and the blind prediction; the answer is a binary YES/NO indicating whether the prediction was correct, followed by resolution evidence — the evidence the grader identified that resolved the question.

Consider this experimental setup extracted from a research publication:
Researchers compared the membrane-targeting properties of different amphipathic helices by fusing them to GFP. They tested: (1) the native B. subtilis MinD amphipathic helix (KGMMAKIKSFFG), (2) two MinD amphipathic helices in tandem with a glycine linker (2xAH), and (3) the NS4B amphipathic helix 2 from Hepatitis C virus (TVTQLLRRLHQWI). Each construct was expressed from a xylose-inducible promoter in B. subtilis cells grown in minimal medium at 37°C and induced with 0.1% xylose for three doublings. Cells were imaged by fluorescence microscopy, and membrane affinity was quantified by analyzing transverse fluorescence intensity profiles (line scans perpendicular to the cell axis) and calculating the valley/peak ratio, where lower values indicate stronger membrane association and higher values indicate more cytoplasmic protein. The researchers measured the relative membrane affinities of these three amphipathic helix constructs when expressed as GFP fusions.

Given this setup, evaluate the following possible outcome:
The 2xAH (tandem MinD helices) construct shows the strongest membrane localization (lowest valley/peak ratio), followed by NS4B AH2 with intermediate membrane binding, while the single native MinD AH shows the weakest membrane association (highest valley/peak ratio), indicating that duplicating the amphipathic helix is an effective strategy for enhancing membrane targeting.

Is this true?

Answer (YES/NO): NO